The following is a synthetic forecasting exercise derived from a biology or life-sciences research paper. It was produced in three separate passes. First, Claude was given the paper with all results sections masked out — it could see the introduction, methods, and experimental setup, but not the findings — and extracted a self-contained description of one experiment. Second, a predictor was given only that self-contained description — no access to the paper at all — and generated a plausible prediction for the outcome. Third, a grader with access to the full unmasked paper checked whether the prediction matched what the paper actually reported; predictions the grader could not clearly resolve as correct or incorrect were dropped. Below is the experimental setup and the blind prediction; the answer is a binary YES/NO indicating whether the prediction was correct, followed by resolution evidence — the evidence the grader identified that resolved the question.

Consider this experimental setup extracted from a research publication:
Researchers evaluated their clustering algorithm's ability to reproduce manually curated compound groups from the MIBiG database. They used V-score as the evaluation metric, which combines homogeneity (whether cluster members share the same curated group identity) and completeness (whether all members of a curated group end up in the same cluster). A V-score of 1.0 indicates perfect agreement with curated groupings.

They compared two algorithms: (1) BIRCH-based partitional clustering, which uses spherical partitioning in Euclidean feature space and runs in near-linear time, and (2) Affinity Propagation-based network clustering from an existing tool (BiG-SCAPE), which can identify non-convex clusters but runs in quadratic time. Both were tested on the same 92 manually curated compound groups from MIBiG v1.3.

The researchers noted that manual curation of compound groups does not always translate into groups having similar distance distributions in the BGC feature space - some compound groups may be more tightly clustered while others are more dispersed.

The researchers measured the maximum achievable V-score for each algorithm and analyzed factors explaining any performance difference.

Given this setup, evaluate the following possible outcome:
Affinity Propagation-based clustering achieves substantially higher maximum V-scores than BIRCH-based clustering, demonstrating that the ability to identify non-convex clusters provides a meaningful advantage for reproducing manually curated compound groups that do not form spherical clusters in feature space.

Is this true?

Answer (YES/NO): YES